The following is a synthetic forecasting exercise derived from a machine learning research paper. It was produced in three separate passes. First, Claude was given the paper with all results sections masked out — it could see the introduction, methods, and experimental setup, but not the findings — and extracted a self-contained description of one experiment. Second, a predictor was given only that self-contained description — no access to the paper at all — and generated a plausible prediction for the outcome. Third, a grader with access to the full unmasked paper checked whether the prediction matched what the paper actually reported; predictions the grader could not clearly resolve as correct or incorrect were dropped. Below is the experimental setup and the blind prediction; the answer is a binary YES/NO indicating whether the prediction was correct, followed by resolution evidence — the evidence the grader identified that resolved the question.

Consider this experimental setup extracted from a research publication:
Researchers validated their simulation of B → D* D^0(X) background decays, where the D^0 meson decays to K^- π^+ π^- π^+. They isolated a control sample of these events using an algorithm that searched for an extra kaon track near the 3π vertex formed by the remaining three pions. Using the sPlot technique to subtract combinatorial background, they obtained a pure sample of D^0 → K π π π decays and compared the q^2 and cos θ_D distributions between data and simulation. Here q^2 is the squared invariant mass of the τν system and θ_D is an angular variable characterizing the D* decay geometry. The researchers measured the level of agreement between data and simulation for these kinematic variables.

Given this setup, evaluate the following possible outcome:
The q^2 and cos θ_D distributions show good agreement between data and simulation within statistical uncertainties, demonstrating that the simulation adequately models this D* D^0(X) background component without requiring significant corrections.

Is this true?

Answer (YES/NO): NO